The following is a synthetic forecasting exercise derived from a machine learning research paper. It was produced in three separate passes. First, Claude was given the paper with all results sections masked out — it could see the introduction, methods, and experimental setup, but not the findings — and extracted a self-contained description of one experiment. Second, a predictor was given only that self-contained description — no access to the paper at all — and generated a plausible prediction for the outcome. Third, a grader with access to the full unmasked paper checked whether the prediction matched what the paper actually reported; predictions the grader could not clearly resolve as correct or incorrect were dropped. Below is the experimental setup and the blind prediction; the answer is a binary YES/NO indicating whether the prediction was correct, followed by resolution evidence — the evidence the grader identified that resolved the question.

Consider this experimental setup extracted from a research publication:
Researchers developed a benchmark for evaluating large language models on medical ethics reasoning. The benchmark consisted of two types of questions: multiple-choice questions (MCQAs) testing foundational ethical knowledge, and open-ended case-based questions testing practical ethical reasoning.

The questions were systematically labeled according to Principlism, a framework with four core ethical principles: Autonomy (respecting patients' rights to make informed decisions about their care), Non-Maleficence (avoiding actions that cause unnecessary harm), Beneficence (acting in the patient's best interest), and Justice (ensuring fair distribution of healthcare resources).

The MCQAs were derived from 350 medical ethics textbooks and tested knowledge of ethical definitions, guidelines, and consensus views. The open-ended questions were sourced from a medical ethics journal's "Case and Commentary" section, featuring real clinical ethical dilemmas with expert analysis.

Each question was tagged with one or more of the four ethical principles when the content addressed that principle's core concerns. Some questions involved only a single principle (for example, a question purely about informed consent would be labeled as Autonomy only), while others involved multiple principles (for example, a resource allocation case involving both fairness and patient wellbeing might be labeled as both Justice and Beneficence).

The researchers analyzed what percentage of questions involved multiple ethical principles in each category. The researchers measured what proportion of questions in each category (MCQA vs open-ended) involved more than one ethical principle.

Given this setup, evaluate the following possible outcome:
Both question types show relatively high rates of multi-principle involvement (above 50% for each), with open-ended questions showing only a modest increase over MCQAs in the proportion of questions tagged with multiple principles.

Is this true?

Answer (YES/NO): NO